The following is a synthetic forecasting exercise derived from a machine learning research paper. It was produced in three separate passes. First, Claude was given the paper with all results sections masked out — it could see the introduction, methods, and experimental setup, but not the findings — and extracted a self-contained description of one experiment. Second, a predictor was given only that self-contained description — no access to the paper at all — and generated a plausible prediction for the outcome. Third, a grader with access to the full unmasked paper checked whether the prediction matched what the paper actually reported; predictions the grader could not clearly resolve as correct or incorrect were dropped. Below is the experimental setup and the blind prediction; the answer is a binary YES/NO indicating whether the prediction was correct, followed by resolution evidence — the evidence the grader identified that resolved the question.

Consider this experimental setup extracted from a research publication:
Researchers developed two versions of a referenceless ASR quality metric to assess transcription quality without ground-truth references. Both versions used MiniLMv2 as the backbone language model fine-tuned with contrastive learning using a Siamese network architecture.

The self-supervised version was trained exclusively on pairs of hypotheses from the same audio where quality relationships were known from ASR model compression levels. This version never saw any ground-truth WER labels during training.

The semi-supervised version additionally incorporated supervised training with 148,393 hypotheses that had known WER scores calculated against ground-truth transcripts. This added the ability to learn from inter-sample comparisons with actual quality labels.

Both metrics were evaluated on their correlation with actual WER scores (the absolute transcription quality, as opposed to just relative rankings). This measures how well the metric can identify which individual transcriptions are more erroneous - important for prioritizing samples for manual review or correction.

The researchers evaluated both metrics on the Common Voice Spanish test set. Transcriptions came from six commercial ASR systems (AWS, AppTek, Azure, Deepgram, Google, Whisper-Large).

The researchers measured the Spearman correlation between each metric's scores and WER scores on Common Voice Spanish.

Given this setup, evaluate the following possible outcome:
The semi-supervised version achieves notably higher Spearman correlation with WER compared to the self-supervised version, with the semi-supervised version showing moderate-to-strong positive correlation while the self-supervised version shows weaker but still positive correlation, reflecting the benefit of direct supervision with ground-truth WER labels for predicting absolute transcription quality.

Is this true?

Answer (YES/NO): NO